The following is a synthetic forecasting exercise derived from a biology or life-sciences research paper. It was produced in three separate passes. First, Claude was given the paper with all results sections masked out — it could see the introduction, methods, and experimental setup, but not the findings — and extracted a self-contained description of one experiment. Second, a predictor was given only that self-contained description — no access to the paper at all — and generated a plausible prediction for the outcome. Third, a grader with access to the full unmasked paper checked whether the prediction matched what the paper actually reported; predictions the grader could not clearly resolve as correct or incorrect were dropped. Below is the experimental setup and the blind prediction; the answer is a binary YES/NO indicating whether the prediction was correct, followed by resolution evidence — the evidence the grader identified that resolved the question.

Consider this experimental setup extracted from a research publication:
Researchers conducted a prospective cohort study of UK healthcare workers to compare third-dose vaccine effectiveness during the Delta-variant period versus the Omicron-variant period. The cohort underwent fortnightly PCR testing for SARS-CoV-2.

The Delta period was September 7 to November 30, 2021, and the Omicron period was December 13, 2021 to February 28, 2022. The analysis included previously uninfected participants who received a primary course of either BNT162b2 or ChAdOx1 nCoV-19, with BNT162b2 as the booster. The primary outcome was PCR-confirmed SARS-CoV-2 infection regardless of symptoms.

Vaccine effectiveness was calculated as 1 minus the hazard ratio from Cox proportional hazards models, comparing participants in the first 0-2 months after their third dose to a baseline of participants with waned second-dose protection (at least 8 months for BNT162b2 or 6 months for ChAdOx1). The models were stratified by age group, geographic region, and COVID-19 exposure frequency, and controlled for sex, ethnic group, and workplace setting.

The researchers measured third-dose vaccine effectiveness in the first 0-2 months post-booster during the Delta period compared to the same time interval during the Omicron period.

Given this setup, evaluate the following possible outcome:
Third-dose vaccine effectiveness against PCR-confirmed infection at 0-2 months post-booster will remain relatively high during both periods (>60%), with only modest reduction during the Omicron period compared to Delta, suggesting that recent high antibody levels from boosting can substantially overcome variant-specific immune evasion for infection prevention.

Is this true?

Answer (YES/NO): NO